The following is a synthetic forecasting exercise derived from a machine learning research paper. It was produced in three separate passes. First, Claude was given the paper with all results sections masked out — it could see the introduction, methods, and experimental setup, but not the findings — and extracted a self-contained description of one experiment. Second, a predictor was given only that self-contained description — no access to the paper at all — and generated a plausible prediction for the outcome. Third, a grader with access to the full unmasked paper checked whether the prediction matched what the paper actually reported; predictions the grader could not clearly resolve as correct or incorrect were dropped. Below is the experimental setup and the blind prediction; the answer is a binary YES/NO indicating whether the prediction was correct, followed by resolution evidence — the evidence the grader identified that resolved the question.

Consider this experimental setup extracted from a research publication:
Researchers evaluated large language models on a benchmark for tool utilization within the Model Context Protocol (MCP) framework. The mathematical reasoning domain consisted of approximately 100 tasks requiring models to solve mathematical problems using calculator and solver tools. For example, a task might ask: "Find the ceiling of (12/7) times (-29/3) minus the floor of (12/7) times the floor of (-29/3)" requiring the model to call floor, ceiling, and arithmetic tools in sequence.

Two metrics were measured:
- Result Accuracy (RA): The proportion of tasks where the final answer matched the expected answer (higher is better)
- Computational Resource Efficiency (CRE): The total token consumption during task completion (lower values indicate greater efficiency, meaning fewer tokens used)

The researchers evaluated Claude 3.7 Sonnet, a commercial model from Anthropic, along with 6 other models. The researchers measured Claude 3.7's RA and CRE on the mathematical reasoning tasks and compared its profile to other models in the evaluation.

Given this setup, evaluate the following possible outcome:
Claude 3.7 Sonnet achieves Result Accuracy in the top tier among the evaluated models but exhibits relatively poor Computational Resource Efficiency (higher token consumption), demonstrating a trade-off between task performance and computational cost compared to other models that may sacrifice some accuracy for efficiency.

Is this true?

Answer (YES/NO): YES